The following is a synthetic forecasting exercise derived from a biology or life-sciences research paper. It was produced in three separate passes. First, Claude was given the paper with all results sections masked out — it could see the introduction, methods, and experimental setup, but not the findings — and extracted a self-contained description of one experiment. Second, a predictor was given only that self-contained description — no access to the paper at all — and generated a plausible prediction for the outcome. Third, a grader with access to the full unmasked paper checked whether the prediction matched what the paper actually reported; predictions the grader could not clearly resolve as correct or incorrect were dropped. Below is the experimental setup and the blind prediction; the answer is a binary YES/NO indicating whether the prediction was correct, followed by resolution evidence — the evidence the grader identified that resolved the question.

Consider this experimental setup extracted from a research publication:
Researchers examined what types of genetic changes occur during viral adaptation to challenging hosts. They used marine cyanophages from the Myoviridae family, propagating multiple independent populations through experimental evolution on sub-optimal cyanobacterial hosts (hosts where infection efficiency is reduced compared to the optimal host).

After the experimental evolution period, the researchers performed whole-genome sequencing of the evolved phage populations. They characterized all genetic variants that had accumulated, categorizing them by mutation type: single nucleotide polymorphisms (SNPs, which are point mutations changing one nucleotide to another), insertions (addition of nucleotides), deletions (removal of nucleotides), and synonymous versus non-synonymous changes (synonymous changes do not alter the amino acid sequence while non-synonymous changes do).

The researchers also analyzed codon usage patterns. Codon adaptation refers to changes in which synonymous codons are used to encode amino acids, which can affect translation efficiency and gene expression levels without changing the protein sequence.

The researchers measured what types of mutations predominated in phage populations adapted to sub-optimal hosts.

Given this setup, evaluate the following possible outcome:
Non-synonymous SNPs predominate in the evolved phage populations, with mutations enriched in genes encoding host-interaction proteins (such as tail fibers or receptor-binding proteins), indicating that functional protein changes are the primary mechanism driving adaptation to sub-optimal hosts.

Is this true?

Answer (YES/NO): YES